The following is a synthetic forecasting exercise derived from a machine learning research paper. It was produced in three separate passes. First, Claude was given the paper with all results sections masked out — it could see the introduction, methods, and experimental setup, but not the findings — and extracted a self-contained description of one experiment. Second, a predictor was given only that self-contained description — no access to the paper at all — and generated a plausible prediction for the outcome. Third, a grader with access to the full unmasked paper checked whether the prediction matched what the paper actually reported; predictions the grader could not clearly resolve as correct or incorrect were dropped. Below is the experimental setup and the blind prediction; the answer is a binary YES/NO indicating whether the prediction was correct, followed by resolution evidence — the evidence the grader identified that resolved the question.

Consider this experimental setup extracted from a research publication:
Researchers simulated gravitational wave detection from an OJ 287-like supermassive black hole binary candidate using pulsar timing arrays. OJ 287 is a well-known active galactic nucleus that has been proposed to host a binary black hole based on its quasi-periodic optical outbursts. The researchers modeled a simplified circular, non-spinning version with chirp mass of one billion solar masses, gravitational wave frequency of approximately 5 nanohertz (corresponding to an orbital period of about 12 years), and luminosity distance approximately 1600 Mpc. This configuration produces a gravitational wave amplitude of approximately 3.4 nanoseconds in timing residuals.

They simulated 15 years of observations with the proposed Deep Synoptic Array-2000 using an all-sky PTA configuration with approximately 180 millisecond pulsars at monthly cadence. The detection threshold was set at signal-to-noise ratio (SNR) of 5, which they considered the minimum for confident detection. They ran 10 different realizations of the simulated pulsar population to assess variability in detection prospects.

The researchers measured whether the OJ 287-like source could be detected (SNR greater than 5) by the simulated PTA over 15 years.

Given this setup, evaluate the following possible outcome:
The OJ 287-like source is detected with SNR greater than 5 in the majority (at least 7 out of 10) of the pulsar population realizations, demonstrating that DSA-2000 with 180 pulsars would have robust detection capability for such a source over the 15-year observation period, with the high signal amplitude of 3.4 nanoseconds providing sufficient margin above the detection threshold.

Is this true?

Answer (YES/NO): NO